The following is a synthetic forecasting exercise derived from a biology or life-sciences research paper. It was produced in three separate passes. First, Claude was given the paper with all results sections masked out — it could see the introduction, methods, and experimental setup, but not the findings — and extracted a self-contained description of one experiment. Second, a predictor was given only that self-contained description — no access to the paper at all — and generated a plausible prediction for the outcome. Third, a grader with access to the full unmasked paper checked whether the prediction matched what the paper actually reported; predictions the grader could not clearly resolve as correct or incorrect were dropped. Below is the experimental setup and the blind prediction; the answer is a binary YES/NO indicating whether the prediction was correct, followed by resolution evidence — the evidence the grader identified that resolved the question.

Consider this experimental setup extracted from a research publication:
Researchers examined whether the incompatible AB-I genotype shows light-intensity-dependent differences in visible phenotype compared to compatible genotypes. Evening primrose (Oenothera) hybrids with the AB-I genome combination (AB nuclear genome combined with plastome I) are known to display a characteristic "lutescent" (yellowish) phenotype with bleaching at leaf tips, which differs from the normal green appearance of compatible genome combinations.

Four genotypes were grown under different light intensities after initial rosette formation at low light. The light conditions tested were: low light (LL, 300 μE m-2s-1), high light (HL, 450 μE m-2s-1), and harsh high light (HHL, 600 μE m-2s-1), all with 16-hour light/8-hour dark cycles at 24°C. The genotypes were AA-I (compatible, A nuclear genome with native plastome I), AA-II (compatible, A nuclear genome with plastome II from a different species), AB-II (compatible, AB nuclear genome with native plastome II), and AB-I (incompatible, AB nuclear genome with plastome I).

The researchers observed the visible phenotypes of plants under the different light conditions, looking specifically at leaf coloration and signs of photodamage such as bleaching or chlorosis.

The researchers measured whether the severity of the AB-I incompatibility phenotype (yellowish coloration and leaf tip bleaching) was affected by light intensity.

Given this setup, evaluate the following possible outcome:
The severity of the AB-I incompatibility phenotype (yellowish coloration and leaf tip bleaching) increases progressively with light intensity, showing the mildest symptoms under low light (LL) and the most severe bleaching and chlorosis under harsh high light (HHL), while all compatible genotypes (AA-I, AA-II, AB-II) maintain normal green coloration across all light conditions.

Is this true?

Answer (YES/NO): NO